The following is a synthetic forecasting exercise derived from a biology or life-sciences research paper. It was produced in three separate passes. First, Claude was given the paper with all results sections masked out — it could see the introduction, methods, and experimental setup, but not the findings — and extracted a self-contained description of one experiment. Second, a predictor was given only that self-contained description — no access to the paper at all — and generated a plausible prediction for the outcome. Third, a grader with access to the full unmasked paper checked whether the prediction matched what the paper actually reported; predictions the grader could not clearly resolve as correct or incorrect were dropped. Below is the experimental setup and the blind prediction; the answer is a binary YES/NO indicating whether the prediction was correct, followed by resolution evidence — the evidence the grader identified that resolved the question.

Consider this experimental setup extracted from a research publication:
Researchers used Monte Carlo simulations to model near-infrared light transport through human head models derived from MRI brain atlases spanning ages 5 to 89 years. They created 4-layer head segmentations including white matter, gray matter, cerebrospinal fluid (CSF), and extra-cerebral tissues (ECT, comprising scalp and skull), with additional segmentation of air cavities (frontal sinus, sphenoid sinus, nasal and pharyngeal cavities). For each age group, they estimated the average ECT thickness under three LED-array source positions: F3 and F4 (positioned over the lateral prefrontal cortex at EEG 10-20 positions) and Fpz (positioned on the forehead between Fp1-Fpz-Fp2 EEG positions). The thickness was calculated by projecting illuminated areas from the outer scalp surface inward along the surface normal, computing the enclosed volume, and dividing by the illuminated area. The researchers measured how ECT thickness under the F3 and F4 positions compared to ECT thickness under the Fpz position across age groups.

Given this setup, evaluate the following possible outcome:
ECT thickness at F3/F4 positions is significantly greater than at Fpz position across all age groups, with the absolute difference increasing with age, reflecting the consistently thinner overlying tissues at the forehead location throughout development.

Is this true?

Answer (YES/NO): NO